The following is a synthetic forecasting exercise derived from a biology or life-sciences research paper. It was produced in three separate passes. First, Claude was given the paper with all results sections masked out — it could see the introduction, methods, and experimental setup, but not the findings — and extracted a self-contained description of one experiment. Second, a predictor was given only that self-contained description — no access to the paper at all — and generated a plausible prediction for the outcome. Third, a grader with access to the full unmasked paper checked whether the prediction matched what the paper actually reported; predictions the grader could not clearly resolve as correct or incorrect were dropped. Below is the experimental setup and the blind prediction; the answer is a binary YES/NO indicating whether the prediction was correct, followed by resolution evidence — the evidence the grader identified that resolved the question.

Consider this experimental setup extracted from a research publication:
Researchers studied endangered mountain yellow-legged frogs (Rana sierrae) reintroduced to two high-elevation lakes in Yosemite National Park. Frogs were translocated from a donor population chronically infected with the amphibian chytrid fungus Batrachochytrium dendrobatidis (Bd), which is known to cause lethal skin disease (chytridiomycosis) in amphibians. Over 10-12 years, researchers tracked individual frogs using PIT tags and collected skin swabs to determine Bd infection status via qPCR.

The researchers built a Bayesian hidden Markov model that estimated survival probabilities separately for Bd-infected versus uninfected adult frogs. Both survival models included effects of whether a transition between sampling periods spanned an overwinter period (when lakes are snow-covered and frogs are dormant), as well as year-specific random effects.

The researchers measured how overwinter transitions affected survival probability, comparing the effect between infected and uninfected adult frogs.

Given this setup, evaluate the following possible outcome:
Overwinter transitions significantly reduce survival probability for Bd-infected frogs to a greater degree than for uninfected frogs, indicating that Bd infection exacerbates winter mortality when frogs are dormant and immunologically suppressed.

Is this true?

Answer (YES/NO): YES